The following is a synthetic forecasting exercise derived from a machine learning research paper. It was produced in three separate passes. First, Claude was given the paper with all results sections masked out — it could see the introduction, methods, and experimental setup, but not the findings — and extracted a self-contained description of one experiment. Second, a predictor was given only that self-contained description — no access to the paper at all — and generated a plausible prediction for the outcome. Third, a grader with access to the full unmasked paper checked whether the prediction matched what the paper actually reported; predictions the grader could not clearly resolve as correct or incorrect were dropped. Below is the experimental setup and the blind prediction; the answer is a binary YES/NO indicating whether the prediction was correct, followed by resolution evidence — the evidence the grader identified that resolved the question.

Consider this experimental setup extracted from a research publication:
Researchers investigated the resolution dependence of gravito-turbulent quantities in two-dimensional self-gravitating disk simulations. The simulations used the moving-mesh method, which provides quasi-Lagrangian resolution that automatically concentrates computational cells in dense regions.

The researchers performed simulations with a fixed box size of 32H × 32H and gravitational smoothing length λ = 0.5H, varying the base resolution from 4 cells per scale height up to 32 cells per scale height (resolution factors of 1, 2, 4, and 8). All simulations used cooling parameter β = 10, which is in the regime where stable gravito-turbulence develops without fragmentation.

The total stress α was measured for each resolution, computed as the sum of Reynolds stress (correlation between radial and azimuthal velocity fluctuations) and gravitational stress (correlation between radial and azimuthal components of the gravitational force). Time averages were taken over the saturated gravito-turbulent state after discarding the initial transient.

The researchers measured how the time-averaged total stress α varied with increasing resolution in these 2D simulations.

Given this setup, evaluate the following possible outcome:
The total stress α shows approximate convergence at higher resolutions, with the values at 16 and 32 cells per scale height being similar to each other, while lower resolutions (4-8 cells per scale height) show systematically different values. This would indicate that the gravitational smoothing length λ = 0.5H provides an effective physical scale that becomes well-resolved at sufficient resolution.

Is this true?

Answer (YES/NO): NO